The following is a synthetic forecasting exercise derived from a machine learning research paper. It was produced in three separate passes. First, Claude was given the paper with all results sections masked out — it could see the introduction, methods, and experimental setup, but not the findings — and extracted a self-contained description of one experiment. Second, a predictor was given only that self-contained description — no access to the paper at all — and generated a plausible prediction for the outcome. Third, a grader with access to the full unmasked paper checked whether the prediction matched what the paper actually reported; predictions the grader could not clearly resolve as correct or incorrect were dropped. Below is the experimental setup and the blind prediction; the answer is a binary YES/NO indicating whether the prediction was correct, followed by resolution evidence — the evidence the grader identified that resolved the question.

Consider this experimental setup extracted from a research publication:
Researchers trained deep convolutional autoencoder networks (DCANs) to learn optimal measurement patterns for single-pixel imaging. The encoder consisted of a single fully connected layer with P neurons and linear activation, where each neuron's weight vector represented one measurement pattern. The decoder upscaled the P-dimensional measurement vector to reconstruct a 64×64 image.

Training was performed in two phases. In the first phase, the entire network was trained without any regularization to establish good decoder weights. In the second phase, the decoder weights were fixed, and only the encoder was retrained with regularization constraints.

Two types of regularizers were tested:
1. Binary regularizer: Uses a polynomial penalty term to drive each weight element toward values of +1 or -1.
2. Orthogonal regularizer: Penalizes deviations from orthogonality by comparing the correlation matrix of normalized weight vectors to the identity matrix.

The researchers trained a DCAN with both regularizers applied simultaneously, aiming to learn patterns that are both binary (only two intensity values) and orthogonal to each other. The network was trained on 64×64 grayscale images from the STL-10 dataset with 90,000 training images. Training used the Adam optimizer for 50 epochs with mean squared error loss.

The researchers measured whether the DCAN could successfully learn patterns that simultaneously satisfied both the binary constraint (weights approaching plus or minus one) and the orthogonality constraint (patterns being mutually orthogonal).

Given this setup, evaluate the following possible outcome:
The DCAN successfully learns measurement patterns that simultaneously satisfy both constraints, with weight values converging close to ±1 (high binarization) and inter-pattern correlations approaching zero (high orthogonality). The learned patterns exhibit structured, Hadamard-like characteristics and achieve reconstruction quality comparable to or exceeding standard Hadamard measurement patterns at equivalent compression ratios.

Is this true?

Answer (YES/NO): NO